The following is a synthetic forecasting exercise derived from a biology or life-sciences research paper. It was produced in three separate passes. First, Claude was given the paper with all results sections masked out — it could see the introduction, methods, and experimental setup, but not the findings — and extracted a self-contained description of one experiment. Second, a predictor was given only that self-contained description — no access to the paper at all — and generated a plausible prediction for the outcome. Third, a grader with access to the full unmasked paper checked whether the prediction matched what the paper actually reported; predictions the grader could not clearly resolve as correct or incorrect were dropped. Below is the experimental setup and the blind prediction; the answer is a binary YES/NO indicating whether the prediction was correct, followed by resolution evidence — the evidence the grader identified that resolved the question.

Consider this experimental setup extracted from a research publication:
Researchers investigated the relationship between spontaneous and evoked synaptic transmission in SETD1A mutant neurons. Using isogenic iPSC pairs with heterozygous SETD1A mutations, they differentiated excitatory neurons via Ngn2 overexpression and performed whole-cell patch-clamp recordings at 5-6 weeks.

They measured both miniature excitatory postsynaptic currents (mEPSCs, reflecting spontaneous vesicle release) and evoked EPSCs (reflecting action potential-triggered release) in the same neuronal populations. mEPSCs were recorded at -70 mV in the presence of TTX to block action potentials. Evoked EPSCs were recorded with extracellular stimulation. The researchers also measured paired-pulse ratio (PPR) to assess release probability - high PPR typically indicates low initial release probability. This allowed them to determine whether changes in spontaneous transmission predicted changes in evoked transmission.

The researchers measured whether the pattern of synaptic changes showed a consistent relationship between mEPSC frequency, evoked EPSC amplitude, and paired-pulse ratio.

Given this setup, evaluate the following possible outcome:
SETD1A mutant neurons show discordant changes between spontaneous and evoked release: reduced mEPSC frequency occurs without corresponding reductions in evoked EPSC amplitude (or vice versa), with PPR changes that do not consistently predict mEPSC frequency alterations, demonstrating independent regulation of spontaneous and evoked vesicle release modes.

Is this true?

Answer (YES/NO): YES